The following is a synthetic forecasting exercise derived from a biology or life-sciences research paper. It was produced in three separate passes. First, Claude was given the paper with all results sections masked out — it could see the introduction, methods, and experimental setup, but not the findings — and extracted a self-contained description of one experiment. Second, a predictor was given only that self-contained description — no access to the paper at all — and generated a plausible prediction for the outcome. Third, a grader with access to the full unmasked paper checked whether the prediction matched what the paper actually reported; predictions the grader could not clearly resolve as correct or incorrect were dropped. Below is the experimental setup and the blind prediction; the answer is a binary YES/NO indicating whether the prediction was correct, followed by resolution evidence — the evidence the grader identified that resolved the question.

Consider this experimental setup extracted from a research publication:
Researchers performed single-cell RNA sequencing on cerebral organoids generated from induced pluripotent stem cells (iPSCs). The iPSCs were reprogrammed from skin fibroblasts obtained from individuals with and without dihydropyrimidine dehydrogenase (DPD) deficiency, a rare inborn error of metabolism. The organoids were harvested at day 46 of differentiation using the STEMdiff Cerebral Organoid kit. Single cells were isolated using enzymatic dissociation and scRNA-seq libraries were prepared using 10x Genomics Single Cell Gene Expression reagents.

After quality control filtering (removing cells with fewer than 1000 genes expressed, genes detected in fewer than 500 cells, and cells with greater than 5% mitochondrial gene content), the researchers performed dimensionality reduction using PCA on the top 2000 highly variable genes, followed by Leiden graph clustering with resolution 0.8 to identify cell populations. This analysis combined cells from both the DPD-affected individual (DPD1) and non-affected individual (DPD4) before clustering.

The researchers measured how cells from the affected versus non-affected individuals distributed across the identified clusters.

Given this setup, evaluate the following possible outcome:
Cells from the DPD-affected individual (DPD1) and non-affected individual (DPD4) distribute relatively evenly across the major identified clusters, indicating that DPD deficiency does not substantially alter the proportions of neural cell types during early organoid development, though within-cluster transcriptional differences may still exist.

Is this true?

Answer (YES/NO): NO